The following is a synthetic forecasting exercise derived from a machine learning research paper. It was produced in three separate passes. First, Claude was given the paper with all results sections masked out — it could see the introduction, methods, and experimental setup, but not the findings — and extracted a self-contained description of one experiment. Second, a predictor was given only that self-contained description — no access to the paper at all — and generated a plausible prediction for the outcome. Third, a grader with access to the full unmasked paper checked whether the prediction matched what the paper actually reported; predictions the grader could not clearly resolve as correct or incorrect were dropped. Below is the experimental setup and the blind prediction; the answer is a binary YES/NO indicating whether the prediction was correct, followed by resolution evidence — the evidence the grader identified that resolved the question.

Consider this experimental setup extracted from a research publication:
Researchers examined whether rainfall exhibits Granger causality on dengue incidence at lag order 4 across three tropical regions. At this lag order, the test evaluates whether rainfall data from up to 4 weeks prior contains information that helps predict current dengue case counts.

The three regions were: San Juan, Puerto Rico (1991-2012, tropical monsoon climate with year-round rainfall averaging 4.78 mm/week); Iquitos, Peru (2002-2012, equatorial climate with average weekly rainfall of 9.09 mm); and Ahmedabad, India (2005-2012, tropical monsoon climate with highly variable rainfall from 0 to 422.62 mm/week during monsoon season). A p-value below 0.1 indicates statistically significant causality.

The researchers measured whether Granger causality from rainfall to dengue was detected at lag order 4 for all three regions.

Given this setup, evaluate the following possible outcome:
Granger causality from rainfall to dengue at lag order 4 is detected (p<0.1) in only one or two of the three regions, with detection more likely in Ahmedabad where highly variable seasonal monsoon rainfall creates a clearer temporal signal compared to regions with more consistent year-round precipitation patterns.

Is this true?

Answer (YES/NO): NO